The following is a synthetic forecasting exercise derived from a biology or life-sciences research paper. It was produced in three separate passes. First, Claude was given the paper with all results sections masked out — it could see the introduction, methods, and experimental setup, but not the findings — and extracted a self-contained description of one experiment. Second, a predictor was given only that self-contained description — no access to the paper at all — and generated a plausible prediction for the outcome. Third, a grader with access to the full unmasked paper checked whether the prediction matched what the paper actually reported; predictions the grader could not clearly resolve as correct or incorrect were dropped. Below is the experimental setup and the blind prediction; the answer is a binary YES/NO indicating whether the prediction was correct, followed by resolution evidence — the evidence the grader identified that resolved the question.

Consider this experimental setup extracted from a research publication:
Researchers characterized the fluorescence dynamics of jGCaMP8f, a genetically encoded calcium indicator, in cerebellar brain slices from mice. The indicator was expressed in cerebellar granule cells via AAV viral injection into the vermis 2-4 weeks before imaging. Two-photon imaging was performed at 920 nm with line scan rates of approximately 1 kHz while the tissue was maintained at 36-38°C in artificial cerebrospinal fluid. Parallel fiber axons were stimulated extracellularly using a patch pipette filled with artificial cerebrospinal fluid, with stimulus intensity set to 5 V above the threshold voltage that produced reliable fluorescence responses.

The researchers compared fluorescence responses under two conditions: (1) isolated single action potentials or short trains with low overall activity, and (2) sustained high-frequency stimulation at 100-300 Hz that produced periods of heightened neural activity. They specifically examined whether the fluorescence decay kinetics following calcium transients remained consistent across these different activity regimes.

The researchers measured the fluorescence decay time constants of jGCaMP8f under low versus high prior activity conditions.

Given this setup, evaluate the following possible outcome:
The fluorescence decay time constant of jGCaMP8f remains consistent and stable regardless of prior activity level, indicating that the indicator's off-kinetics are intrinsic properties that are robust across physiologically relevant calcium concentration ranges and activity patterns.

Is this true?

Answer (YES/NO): NO